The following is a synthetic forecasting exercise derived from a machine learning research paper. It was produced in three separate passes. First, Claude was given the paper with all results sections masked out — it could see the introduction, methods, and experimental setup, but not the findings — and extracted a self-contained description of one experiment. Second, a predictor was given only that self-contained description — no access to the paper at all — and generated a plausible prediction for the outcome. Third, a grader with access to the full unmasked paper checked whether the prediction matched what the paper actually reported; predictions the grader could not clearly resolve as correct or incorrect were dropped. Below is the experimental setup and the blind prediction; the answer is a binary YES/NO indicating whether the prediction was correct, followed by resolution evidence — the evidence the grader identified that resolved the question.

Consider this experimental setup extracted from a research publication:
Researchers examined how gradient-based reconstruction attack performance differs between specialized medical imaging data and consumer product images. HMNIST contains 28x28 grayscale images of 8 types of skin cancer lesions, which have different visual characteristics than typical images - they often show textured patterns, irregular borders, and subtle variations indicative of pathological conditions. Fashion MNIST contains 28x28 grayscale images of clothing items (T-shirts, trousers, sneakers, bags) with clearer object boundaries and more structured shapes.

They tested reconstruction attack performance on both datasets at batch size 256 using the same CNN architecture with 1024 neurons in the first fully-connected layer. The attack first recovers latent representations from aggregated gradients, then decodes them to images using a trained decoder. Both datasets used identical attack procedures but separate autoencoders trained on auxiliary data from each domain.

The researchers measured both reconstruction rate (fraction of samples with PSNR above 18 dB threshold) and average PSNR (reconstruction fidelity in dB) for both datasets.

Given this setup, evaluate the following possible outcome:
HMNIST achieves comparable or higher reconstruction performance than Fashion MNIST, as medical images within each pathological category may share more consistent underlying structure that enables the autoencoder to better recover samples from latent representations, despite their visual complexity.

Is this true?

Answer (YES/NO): NO